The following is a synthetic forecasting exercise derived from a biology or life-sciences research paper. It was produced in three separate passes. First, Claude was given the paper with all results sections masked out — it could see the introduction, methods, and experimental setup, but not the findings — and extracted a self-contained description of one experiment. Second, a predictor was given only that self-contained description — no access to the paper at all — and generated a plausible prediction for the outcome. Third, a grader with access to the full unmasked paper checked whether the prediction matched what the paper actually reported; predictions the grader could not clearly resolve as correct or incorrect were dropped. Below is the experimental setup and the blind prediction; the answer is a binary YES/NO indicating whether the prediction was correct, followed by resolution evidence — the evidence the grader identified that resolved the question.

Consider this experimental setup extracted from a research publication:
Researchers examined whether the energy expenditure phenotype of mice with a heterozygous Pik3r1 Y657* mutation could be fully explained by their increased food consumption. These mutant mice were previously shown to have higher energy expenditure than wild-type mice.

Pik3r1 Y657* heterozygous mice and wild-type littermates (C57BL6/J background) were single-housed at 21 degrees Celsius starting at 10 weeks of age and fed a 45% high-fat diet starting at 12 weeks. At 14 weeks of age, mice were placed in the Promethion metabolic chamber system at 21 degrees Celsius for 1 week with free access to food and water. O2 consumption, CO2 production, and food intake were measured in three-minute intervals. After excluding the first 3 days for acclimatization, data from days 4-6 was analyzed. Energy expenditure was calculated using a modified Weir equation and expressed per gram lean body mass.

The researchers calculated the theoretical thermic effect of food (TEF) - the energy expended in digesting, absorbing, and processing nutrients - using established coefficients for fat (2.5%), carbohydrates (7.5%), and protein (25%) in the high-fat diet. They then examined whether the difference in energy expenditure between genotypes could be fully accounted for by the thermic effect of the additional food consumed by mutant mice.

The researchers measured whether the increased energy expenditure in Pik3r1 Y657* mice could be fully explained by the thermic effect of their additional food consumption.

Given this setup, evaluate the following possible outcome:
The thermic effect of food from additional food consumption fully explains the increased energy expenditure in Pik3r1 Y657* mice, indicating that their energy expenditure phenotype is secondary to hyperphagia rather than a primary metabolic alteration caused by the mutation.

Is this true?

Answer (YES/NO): NO